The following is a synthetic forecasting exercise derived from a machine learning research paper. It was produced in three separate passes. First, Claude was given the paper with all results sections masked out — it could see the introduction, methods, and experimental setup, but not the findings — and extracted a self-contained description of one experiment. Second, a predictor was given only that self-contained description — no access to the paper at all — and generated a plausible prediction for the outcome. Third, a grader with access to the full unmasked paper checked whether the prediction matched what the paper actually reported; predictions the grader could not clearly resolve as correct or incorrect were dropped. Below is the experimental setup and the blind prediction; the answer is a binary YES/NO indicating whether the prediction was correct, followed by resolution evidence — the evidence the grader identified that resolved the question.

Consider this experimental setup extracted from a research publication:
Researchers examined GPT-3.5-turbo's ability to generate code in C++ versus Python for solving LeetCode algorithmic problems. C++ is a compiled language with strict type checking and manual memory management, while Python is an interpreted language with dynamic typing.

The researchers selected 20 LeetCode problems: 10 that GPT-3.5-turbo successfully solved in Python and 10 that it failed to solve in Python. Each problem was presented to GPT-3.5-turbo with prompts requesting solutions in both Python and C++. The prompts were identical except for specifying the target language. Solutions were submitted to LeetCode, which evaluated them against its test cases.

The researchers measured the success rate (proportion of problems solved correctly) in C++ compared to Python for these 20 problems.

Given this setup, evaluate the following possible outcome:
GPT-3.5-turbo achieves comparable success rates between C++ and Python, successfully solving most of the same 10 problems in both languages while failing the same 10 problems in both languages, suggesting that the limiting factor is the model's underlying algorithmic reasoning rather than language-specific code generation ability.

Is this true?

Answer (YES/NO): NO